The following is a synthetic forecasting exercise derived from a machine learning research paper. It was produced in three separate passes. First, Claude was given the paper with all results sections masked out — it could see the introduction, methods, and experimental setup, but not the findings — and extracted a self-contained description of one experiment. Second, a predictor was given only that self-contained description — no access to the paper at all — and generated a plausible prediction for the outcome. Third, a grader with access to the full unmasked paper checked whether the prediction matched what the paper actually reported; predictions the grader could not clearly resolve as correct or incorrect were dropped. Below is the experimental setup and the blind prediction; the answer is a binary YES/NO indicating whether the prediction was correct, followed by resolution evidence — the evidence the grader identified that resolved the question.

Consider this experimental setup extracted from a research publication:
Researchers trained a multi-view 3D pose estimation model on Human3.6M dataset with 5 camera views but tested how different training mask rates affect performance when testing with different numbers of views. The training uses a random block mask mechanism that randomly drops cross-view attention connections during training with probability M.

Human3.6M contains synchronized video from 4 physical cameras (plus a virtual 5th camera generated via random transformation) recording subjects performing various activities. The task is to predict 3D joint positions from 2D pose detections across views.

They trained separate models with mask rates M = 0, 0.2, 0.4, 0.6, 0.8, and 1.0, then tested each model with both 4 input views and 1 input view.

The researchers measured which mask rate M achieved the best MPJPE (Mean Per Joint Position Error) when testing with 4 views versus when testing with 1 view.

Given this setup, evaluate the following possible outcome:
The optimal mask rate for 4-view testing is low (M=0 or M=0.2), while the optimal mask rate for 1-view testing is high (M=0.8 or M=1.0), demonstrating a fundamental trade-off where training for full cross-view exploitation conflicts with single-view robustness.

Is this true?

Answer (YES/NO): NO